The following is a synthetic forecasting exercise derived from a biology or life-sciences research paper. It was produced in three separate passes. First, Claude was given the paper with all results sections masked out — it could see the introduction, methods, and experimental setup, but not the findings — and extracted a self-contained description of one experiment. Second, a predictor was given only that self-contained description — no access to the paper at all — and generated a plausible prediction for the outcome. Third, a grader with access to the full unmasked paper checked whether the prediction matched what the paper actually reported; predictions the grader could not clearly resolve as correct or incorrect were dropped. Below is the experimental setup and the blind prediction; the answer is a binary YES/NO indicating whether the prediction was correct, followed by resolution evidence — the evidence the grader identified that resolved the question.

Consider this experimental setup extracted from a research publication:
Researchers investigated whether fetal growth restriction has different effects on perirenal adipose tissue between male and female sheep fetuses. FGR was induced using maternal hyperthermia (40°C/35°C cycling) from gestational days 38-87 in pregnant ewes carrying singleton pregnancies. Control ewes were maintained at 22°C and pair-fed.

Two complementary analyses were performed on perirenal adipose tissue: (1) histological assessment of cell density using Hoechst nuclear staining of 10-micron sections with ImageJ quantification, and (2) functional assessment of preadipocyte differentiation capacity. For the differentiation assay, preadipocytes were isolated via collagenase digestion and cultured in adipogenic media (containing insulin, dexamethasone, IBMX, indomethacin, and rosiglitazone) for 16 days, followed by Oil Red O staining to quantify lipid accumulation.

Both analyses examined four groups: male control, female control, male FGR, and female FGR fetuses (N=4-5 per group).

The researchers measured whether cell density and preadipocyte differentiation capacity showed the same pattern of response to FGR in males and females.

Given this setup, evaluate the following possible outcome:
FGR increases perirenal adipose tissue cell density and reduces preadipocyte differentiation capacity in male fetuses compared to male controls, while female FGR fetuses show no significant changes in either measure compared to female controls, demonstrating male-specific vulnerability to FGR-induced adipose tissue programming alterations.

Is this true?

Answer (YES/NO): NO